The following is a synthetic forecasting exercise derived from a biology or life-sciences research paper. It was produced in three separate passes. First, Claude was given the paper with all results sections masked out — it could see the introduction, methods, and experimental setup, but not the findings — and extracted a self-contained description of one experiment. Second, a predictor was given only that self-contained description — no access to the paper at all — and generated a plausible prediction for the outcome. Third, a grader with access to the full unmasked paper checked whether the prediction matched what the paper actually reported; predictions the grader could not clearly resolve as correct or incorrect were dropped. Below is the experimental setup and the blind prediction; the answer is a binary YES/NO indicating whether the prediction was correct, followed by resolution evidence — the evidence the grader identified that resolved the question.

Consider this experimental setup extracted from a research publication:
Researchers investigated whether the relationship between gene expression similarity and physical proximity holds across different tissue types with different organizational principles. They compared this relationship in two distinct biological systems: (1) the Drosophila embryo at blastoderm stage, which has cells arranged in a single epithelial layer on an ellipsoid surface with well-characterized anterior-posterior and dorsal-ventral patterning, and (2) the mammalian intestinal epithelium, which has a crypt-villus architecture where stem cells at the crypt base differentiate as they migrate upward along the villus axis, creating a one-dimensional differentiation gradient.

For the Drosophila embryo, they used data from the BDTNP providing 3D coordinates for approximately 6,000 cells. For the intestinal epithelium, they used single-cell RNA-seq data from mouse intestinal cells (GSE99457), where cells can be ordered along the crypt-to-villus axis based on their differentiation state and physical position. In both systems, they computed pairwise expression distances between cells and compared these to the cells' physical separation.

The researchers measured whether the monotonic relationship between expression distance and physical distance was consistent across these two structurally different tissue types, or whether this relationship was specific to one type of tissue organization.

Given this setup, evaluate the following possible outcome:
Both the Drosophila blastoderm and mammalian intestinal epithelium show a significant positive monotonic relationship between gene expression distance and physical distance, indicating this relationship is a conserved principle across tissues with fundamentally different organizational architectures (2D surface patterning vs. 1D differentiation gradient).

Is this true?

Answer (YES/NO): YES